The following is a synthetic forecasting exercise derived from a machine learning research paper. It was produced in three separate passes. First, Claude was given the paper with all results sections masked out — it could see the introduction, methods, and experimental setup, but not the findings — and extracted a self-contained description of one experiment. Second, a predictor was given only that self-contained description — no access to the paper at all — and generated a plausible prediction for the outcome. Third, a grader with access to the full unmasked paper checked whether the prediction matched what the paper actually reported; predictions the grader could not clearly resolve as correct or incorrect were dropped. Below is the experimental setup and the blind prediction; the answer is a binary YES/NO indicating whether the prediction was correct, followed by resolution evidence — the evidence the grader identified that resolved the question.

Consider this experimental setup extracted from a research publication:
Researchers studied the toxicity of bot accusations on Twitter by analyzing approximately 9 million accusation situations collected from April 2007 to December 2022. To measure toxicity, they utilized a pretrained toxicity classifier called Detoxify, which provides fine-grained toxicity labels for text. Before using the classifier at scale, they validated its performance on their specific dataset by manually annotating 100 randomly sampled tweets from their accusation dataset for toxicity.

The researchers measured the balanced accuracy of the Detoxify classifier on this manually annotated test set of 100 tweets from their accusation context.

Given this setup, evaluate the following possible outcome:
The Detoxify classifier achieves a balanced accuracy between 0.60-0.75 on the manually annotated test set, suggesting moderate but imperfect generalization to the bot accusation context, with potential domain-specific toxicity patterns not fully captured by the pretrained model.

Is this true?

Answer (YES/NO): NO